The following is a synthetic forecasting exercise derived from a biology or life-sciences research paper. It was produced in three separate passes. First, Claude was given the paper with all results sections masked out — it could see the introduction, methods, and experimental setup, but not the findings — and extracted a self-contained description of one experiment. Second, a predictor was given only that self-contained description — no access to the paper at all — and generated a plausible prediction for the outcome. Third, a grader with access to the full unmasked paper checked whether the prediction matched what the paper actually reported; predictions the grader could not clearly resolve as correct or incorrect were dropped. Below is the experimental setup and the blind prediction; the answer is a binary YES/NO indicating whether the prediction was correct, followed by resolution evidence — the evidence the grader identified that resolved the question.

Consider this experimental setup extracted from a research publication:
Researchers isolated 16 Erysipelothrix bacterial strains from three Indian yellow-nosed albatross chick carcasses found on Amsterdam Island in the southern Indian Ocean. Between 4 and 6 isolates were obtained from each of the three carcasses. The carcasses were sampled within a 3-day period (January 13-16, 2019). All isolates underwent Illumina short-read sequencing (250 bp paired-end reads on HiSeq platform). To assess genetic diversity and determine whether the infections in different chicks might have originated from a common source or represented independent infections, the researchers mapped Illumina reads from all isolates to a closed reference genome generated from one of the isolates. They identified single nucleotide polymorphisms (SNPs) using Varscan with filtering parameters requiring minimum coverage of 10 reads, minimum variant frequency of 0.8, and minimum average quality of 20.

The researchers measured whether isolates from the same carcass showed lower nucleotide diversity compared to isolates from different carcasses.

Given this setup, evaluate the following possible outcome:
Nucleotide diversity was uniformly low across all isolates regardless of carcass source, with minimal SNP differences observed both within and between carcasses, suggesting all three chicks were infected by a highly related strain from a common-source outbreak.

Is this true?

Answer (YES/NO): YES